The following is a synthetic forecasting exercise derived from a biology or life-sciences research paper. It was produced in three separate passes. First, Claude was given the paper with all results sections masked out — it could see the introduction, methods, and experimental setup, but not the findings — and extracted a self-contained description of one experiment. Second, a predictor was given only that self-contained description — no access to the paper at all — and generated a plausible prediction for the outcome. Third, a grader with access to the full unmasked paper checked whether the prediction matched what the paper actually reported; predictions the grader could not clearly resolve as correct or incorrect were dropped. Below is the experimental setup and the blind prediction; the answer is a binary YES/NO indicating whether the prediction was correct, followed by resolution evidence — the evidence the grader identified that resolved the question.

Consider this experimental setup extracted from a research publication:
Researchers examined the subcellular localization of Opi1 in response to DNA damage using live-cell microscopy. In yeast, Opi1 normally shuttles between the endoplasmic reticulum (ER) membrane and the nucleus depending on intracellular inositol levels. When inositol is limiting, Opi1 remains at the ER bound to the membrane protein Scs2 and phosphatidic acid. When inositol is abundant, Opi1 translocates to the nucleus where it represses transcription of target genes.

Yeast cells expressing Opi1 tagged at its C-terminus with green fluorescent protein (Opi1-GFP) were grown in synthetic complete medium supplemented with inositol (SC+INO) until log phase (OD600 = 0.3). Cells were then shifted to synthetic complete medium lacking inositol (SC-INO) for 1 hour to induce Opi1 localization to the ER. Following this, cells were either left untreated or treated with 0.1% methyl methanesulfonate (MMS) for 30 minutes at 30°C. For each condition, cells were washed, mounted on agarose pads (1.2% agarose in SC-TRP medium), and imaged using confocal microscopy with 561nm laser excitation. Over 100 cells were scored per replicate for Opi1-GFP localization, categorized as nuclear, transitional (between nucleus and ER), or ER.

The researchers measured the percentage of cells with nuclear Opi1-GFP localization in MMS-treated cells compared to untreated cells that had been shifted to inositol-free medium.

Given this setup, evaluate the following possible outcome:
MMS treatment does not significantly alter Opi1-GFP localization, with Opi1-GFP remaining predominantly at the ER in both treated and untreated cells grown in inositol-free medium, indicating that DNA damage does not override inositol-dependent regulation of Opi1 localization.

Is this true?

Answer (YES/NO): NO